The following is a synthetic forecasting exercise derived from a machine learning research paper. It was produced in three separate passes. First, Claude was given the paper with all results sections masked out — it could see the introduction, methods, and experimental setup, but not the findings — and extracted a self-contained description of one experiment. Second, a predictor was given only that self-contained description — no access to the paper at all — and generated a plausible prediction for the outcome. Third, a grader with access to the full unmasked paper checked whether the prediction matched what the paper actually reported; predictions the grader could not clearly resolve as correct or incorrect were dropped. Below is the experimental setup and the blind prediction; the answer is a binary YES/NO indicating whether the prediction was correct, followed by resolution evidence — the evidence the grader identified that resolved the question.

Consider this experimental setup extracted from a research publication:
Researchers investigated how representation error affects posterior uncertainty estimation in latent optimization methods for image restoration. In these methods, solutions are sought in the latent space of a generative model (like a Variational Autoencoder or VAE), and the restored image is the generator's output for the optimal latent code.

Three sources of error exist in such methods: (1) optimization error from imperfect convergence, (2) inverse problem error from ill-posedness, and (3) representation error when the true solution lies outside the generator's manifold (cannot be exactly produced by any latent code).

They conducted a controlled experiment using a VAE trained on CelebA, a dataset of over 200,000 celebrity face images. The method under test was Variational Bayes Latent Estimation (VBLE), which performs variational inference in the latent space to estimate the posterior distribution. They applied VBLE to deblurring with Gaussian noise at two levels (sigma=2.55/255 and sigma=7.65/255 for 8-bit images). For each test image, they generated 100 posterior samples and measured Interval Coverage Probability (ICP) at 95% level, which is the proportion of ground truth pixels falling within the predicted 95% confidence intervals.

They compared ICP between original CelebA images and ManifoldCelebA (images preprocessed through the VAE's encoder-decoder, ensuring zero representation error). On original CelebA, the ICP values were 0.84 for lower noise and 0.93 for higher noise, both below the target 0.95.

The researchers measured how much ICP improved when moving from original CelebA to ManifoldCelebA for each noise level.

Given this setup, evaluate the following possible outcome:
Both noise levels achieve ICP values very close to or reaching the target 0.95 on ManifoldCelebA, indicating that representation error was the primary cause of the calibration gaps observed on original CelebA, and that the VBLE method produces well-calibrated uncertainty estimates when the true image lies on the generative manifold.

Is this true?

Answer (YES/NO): NO